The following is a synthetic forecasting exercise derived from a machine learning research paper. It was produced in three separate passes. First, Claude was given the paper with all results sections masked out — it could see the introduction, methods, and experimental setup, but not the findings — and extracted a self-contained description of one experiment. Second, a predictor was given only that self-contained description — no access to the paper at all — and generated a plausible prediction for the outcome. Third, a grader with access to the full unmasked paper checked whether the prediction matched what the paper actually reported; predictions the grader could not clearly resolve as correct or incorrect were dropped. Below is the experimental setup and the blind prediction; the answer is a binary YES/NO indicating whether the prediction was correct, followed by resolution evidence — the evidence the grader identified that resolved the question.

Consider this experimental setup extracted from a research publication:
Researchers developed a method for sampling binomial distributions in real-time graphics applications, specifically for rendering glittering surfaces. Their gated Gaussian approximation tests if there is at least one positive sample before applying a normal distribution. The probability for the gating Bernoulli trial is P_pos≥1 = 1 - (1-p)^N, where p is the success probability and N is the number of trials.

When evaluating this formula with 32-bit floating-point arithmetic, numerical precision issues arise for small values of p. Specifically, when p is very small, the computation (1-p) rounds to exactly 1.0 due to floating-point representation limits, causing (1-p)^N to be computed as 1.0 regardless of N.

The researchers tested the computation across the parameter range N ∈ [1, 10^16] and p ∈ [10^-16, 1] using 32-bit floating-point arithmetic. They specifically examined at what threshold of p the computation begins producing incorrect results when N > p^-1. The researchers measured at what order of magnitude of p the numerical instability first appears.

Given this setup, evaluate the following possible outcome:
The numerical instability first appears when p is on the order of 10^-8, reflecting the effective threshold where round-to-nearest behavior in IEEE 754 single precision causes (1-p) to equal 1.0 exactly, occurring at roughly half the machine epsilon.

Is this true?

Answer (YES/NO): YES